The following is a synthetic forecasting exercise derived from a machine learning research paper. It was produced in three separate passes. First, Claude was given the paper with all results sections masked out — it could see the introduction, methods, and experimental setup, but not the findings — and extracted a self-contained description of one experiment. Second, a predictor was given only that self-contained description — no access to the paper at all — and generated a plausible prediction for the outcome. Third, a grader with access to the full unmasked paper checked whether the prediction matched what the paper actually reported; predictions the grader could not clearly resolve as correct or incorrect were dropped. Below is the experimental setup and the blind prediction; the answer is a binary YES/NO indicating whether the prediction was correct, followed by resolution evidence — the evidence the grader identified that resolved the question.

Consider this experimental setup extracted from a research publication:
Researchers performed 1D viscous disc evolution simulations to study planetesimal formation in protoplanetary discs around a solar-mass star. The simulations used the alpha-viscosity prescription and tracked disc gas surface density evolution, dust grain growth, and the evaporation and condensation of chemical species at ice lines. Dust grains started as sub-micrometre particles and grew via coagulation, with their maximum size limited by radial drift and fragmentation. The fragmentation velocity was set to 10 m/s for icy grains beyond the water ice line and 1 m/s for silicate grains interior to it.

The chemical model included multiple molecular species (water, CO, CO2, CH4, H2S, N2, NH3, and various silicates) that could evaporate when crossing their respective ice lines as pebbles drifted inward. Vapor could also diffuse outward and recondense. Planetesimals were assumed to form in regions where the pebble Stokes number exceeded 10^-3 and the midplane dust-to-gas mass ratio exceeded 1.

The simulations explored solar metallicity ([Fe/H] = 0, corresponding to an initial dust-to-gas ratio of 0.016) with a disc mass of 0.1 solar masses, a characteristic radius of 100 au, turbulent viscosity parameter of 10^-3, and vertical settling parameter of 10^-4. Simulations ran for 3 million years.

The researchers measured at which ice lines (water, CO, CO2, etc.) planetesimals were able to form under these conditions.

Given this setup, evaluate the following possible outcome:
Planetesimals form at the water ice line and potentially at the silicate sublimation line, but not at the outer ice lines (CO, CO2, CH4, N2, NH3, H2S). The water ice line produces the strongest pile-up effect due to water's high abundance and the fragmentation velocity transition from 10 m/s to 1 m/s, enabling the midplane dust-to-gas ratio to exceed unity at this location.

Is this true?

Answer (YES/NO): NO